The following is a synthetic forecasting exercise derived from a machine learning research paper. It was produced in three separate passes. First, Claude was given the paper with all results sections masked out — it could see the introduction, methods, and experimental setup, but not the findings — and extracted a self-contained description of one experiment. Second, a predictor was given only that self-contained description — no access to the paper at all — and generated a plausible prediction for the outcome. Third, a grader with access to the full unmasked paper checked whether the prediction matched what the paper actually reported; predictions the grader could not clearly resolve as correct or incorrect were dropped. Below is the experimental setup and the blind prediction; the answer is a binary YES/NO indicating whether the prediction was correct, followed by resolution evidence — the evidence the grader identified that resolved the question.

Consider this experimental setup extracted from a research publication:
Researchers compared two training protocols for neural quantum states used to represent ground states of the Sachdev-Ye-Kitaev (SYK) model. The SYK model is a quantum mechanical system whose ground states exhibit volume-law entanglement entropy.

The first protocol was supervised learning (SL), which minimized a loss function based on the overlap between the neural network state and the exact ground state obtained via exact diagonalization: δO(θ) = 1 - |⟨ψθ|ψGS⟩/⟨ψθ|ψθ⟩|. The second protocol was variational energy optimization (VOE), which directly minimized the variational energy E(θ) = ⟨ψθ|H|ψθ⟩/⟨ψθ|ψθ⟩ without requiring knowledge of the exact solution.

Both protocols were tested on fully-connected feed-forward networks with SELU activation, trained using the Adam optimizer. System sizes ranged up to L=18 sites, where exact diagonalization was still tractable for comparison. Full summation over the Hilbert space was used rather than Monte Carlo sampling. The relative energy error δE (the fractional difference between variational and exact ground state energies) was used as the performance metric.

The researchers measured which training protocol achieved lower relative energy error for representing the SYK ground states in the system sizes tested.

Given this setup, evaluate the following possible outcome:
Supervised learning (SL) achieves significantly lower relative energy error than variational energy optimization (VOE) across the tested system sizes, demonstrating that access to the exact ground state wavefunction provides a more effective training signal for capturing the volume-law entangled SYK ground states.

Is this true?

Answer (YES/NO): YES